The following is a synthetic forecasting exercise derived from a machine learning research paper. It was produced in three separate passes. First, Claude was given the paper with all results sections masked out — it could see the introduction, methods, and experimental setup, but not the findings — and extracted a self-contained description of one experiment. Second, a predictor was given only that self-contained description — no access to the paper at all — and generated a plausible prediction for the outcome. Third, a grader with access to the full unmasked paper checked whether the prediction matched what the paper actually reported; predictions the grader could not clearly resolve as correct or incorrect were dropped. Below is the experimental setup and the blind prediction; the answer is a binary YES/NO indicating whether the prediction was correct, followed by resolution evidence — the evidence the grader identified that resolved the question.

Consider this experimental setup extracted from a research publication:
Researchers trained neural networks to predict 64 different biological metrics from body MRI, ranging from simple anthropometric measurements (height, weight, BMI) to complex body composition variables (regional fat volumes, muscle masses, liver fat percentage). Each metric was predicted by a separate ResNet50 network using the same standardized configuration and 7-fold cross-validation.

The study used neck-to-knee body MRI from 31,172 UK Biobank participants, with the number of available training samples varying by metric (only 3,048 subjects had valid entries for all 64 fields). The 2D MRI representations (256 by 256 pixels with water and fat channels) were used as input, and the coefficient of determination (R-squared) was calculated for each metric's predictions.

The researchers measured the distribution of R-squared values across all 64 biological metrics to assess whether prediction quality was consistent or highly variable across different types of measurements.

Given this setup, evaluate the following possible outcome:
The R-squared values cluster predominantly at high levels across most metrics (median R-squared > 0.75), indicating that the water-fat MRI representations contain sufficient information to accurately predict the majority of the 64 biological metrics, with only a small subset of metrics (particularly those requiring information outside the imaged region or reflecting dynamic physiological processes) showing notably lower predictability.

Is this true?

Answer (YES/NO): YES